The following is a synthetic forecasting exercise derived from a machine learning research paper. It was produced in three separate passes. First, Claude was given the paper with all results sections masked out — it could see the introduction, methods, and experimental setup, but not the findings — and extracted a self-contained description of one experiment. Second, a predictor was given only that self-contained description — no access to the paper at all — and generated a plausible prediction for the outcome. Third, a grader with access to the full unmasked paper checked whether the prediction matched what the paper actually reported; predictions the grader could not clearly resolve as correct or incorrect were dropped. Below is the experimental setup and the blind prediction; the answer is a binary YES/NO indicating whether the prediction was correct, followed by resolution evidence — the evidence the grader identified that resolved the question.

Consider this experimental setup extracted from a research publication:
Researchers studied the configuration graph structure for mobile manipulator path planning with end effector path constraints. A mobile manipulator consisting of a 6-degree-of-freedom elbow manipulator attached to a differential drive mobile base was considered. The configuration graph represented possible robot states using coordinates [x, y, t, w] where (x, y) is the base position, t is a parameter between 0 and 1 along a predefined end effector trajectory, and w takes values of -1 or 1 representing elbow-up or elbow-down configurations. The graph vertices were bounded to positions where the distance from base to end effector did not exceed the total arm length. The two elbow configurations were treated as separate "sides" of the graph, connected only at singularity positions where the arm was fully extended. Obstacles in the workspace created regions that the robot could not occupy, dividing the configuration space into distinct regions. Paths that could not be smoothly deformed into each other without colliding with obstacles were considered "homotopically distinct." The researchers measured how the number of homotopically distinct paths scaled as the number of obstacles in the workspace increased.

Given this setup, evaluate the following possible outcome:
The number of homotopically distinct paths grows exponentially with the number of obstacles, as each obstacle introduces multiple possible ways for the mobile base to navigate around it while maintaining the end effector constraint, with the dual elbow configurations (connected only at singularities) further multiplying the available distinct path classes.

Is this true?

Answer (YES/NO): YES